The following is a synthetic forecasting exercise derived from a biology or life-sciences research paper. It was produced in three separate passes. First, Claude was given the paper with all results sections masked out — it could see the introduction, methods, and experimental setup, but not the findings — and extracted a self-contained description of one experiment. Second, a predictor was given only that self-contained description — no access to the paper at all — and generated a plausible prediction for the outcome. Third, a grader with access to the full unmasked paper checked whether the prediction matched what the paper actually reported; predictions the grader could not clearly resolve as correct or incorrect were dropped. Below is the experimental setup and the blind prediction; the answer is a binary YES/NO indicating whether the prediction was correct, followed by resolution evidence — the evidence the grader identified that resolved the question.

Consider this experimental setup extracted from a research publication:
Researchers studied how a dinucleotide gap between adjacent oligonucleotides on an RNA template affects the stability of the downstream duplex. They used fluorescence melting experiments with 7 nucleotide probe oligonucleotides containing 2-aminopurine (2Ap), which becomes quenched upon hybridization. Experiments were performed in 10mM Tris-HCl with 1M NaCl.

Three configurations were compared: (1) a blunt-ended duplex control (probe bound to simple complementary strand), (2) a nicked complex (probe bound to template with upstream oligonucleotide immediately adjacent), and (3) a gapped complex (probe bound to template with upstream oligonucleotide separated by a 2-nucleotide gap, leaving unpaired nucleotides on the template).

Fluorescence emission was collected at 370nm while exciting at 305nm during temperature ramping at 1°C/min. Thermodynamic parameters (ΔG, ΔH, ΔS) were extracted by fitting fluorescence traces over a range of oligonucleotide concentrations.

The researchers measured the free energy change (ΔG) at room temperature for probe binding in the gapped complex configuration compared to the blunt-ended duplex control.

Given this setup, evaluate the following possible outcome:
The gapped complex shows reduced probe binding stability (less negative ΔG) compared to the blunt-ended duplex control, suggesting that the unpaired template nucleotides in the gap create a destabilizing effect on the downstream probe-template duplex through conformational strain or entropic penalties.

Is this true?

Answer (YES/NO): NO